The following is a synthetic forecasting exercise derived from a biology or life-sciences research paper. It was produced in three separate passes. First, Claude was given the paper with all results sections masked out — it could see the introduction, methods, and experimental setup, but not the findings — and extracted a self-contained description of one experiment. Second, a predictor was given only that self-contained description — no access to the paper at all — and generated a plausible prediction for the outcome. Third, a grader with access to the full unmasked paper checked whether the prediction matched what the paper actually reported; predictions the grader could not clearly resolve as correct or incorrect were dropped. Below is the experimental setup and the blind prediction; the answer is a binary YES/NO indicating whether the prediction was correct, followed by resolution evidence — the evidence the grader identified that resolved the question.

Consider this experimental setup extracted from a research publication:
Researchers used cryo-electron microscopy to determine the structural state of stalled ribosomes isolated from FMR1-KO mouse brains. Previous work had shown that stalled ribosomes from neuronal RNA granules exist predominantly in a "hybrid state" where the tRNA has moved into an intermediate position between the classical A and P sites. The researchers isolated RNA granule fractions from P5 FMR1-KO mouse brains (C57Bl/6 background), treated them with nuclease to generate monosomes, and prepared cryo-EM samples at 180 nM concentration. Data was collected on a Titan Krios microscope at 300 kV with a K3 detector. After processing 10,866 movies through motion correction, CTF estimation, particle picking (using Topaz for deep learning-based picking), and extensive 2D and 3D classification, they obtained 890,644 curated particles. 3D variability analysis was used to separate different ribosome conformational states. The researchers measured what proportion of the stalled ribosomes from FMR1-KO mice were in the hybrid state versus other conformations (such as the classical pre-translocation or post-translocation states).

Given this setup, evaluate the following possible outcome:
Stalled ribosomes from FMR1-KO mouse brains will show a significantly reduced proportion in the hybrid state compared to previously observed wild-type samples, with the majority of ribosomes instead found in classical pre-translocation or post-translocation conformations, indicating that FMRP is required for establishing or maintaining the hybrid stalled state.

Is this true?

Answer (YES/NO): NO